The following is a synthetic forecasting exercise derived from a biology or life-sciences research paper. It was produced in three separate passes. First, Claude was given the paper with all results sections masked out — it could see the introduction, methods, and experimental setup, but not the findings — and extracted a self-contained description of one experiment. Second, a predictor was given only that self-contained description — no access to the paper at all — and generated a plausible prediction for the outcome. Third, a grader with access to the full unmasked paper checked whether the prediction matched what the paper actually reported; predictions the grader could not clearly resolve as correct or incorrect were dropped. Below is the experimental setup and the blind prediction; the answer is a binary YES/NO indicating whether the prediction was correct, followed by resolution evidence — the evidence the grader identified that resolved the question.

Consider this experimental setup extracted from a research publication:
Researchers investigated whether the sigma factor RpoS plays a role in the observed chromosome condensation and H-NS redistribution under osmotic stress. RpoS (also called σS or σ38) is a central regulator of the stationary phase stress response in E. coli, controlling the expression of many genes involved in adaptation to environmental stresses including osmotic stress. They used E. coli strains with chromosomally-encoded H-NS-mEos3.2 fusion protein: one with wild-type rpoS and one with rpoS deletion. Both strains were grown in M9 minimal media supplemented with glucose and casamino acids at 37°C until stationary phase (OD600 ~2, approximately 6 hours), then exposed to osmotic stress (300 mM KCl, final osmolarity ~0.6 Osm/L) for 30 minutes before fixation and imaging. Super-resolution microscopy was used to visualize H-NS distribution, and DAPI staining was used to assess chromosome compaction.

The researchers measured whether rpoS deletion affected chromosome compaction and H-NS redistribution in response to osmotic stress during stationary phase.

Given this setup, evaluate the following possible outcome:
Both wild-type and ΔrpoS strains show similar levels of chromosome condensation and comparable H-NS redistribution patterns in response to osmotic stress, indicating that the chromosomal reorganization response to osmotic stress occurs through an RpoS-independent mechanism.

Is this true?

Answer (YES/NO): YES